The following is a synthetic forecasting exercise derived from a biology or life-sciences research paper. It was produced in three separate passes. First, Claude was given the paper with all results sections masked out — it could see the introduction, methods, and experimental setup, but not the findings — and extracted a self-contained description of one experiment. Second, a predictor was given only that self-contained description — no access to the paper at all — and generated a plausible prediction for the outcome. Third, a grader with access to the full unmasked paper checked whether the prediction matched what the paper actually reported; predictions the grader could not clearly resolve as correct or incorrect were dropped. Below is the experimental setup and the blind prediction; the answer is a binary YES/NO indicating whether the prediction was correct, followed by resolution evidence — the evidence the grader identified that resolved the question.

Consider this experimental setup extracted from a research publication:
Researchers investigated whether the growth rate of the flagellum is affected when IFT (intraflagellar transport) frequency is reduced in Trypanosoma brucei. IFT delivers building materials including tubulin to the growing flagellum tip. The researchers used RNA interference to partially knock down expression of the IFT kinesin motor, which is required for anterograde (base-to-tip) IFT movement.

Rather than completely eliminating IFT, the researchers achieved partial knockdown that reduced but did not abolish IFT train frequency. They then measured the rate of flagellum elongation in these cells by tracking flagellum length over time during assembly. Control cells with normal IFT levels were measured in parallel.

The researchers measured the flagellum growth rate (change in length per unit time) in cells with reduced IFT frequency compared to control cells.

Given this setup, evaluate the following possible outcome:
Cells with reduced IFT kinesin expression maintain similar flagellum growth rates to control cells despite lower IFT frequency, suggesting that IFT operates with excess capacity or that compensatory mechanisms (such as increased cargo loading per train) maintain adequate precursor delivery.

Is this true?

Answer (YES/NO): NO